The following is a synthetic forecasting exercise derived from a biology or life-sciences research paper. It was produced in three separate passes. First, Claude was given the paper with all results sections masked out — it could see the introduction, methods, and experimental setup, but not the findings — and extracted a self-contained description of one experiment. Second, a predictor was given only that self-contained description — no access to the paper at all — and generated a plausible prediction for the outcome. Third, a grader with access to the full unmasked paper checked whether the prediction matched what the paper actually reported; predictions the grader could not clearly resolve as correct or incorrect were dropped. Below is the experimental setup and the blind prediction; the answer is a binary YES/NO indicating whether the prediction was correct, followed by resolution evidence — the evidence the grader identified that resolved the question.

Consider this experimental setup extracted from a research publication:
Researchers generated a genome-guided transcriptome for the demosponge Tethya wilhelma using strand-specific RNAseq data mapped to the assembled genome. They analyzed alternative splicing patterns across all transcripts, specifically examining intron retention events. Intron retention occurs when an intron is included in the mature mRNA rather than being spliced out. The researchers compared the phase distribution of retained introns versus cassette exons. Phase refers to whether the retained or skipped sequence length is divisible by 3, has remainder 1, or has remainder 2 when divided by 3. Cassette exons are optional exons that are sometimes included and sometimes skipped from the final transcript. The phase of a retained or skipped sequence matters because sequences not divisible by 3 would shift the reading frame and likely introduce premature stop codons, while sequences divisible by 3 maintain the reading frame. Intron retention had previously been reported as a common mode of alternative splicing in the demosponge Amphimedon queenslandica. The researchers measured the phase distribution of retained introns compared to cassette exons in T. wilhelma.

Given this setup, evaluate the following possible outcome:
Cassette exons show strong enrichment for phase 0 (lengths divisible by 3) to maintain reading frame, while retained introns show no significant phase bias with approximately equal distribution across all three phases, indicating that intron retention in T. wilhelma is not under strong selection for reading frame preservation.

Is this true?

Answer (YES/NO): YES